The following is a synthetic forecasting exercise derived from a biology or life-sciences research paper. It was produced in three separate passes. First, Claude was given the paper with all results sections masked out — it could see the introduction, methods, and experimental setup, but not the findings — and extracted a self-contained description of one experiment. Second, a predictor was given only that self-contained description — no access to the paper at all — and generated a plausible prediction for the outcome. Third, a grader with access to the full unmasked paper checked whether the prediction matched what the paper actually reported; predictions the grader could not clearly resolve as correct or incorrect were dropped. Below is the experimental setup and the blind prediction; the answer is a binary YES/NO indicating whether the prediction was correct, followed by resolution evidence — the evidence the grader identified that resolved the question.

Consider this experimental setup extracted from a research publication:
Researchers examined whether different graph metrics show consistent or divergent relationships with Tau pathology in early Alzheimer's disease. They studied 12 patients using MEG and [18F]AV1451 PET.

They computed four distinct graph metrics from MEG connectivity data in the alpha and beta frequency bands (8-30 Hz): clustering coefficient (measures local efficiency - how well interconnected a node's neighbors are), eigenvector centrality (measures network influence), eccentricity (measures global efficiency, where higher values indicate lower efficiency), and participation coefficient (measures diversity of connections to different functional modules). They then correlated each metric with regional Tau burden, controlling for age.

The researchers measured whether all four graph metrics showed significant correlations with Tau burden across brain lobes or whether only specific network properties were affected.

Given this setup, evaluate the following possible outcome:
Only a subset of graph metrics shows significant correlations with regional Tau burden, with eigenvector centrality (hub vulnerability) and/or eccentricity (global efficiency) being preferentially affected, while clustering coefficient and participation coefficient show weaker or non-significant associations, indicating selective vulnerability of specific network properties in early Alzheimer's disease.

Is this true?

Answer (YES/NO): NO